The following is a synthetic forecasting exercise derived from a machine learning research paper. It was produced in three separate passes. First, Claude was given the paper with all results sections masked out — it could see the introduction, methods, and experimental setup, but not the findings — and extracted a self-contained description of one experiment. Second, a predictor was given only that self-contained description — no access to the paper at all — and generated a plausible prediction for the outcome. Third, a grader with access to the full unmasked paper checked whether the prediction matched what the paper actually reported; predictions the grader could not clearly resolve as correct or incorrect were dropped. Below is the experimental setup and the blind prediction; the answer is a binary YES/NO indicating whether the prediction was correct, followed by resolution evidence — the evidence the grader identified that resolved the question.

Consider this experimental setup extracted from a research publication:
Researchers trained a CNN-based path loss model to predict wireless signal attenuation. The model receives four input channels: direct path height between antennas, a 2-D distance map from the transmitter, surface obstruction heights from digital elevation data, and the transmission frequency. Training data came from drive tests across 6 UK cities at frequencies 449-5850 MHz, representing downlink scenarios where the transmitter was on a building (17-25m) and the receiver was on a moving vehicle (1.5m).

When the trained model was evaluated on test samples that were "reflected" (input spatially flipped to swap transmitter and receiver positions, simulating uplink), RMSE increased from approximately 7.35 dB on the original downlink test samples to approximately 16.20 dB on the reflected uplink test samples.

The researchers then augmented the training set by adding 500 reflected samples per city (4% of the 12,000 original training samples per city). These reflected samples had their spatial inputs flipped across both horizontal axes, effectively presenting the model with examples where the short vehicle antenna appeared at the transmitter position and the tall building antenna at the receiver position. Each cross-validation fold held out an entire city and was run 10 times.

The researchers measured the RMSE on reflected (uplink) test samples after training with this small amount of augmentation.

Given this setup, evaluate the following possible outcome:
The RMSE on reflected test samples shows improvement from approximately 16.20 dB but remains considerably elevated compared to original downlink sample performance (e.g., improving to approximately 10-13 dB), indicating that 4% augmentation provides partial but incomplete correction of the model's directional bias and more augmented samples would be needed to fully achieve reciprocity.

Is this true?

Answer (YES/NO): NO